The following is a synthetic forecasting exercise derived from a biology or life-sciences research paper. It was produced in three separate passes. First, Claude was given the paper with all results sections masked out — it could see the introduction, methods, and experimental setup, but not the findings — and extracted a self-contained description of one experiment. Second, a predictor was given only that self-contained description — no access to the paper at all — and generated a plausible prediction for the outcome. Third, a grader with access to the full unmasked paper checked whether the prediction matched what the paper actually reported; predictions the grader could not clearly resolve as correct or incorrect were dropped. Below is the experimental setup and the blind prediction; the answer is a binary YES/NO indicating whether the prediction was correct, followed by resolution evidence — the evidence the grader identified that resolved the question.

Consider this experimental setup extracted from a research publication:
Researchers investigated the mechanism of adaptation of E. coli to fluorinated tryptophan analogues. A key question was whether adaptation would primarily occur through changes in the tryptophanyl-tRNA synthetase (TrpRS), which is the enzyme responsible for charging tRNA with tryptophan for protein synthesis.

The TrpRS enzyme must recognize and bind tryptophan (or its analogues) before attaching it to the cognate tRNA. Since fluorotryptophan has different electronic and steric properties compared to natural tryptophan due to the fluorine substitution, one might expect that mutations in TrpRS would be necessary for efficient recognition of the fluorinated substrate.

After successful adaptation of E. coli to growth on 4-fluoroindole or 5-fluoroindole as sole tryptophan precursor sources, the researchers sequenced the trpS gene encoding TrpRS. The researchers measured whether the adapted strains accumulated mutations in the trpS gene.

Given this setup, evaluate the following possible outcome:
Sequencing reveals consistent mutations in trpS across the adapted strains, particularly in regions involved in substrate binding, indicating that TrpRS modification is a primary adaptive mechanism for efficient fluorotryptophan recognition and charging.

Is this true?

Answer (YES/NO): NO